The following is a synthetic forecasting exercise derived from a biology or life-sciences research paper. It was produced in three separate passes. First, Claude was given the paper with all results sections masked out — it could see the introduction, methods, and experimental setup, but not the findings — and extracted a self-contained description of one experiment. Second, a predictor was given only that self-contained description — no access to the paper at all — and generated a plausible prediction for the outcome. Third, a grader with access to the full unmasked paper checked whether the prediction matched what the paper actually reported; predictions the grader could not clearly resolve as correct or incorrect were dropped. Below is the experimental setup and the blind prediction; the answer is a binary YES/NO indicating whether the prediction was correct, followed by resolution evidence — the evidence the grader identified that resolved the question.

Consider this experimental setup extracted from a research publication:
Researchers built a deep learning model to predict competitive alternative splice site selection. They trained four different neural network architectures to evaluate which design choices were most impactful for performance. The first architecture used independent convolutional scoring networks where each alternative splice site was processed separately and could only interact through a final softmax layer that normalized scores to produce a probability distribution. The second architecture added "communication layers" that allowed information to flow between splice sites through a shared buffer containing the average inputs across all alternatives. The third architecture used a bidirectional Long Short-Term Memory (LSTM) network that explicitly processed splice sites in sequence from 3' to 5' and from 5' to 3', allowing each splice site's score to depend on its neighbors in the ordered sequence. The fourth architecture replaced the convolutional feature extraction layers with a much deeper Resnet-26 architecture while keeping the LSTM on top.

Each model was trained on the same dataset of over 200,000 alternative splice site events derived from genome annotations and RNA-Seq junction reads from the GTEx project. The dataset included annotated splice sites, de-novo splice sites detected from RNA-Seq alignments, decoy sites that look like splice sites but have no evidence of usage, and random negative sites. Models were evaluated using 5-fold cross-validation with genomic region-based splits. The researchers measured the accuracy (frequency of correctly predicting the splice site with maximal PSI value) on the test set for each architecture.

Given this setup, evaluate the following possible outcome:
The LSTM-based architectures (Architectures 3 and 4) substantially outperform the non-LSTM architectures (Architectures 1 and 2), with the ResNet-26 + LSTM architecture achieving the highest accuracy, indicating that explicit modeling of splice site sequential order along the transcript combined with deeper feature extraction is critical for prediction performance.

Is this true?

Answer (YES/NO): NO